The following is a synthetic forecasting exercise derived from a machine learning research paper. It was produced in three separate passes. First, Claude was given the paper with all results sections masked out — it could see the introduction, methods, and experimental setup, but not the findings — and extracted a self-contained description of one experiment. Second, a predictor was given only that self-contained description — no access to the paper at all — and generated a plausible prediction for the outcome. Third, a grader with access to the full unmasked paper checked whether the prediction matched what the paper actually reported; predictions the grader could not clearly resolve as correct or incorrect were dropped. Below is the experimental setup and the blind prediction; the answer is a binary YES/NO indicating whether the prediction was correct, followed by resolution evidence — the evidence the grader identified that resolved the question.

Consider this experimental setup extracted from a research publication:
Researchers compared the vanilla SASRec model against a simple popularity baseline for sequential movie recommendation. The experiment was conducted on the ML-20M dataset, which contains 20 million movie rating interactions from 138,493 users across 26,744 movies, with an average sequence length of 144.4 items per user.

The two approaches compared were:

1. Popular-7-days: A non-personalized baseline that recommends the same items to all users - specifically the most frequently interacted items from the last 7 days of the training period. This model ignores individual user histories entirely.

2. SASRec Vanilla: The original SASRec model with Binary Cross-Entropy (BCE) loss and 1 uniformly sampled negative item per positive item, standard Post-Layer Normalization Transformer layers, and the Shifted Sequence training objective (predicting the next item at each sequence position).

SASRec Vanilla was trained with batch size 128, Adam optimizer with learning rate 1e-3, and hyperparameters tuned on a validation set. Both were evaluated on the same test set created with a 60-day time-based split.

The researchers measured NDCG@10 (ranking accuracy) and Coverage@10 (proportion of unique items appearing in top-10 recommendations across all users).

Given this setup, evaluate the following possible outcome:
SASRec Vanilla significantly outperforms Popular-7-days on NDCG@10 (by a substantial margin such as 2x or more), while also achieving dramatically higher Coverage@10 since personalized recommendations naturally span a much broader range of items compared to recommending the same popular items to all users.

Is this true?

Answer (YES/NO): NO